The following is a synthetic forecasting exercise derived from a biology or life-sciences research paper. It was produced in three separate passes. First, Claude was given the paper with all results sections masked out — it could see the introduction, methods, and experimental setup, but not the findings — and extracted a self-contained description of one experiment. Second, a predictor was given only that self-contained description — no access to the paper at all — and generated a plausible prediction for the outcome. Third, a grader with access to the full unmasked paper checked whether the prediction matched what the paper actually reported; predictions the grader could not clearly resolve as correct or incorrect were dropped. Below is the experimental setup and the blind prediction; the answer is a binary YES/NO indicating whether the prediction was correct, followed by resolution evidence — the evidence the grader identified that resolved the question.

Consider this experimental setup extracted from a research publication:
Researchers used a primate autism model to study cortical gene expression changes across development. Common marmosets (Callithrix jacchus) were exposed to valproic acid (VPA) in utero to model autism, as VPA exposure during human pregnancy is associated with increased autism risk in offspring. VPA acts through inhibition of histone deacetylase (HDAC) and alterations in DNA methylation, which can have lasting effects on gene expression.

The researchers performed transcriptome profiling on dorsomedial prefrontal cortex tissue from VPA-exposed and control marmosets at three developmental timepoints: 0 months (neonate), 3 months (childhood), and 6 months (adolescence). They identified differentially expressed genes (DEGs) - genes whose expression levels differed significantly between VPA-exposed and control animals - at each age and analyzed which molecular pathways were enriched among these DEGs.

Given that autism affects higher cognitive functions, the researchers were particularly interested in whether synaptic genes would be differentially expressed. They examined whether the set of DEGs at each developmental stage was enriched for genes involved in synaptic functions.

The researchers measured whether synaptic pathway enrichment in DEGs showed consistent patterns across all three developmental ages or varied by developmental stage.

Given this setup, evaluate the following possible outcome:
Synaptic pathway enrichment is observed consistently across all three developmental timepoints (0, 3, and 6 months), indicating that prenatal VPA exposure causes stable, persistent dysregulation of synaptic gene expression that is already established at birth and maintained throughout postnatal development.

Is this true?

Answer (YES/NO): NO